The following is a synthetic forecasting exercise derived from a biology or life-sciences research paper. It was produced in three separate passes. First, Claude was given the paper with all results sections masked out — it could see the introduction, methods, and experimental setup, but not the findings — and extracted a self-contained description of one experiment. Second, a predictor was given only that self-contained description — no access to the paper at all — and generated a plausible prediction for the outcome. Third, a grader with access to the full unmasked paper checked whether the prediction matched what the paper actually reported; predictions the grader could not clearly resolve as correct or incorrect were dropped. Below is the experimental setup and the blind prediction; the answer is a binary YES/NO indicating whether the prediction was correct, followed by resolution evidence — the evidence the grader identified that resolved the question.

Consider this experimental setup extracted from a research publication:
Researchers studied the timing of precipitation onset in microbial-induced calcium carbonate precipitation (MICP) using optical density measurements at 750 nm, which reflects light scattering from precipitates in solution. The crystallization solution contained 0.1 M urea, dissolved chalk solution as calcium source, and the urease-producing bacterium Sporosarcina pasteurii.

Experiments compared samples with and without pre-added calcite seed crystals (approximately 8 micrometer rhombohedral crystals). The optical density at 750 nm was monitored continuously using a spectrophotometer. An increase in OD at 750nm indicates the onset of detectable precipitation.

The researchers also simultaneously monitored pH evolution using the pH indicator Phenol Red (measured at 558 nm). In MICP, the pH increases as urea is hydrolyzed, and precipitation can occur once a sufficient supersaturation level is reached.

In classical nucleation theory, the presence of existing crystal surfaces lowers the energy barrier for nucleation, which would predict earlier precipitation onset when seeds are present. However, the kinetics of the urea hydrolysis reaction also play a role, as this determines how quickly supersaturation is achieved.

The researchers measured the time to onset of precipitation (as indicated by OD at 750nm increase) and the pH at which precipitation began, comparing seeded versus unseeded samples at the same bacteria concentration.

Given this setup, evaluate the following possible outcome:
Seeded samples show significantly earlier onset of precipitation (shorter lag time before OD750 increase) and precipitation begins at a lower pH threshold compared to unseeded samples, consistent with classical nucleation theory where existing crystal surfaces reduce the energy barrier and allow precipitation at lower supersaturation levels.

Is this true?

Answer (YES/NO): NO